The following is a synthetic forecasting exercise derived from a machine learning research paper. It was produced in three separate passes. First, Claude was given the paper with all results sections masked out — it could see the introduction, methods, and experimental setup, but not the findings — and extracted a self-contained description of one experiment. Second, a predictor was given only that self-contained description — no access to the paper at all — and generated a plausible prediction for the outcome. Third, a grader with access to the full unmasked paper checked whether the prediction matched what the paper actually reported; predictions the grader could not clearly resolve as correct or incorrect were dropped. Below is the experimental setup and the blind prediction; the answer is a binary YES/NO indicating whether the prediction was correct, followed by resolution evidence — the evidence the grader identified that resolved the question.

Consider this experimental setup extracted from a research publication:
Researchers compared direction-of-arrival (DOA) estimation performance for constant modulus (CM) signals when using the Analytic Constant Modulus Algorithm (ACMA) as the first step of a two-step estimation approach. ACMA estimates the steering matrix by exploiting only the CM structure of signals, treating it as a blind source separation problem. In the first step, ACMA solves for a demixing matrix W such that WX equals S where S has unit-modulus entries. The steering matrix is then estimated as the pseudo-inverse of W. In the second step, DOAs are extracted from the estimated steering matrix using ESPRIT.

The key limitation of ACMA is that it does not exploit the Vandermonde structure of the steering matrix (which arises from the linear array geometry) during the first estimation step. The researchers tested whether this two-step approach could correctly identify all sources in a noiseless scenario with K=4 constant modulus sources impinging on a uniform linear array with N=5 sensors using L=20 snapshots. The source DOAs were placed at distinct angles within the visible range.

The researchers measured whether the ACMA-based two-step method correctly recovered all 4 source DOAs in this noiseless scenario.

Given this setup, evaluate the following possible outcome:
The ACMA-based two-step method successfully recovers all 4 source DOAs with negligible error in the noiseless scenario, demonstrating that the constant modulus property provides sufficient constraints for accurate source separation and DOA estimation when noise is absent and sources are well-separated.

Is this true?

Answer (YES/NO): NO